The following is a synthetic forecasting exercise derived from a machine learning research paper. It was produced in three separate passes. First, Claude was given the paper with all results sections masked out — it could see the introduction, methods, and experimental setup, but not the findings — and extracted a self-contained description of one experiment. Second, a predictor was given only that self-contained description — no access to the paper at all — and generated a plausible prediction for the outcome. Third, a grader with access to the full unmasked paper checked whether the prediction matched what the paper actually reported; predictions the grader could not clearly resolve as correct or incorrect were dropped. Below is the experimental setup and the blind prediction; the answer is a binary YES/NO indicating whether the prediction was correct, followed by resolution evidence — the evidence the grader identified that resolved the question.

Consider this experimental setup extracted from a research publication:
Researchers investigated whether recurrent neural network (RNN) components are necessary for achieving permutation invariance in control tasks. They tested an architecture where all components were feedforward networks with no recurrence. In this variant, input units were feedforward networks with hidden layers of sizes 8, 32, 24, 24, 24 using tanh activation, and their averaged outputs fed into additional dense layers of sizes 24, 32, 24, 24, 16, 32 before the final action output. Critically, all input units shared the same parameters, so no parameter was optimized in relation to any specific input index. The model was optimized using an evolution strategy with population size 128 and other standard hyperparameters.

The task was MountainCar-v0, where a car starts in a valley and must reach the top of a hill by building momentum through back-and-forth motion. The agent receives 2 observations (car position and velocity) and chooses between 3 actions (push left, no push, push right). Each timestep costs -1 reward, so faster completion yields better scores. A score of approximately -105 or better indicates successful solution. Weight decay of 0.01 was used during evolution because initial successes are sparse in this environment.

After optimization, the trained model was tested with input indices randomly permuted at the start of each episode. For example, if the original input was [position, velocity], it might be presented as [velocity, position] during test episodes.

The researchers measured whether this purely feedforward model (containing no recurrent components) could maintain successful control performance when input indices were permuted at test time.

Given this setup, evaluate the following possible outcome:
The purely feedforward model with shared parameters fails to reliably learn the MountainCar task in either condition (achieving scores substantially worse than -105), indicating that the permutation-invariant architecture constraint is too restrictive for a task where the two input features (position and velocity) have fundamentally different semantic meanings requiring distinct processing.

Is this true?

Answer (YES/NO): NO